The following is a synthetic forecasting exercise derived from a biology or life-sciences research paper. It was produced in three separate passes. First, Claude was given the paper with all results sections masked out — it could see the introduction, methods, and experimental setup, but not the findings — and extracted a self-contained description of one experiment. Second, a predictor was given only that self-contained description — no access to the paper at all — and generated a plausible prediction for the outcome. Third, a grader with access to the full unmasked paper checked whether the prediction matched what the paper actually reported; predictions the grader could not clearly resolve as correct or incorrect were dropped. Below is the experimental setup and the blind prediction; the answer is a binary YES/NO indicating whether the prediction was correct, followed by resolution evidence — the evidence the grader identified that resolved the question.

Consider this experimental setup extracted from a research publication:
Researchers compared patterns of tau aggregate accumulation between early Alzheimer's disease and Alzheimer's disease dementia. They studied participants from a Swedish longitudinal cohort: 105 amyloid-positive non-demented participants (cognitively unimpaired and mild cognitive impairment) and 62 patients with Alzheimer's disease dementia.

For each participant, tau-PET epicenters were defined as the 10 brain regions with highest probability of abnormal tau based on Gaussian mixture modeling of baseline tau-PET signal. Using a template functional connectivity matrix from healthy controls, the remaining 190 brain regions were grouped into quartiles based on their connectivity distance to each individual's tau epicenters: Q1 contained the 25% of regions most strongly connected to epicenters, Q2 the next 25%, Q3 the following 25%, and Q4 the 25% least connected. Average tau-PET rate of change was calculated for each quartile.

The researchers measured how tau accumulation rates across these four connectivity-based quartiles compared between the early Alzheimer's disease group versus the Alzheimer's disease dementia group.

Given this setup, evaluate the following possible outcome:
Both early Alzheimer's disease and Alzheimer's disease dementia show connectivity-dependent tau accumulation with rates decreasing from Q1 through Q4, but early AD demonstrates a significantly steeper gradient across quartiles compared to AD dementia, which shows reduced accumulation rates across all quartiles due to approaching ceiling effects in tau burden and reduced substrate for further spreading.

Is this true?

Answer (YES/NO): NO